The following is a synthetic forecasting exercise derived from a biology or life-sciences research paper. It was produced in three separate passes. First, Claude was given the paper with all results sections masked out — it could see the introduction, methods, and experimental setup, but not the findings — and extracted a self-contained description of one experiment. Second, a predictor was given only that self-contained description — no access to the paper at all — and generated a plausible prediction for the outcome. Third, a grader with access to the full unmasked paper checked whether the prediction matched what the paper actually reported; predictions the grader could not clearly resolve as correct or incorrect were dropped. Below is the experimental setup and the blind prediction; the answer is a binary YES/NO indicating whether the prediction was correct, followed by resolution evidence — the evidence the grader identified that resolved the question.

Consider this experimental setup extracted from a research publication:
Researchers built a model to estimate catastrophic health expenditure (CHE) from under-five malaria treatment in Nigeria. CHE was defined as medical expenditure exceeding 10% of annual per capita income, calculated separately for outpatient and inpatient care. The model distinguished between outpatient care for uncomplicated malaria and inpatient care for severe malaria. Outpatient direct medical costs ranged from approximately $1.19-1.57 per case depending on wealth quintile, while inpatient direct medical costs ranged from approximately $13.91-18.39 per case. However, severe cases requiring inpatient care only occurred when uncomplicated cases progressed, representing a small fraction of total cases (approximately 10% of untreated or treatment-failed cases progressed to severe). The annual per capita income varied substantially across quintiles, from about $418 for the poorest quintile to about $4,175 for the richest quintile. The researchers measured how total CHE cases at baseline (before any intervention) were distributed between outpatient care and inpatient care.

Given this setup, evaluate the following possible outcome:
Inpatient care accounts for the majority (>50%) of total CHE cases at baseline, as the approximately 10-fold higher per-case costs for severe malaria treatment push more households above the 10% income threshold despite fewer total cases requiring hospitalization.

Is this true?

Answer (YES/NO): YES